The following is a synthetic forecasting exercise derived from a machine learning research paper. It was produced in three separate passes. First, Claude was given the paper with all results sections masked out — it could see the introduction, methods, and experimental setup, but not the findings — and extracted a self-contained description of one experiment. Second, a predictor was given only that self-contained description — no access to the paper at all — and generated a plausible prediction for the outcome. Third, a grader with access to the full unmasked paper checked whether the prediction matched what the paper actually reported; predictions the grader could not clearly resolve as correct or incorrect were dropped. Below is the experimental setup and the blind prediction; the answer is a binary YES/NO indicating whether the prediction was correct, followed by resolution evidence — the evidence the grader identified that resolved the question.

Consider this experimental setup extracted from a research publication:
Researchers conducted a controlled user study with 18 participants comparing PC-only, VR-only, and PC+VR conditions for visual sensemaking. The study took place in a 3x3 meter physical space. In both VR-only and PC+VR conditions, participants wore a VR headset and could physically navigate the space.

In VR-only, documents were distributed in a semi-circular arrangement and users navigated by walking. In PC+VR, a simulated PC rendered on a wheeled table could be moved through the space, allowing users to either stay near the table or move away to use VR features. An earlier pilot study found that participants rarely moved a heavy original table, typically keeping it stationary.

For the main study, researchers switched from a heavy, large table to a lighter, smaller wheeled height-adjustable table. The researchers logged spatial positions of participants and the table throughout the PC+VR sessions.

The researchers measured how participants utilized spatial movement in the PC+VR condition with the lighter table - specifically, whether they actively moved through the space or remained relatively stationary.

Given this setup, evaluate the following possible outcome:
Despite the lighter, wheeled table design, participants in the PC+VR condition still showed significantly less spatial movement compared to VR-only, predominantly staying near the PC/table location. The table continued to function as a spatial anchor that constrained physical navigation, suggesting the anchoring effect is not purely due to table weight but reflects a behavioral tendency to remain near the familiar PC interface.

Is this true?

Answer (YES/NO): NO